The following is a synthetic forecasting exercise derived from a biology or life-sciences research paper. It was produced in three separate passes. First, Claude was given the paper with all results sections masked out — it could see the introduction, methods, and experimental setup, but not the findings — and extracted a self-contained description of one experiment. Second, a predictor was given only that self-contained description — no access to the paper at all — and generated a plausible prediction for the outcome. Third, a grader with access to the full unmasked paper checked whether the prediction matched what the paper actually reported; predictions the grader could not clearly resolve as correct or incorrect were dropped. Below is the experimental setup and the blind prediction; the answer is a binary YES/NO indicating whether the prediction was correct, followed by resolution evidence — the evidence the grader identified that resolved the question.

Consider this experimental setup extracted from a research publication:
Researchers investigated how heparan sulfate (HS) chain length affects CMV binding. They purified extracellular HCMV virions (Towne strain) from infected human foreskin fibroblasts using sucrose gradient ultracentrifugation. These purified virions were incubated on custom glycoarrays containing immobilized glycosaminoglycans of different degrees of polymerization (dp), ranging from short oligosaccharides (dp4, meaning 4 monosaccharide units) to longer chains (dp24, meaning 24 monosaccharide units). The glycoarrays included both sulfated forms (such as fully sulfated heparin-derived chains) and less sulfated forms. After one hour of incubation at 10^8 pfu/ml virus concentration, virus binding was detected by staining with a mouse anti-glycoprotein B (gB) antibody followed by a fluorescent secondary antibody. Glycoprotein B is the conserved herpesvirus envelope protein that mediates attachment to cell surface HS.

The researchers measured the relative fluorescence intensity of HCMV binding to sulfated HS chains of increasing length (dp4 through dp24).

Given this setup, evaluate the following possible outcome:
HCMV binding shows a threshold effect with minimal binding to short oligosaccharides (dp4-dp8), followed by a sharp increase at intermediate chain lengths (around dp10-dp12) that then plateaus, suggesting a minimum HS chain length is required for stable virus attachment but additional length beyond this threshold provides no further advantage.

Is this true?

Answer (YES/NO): NO